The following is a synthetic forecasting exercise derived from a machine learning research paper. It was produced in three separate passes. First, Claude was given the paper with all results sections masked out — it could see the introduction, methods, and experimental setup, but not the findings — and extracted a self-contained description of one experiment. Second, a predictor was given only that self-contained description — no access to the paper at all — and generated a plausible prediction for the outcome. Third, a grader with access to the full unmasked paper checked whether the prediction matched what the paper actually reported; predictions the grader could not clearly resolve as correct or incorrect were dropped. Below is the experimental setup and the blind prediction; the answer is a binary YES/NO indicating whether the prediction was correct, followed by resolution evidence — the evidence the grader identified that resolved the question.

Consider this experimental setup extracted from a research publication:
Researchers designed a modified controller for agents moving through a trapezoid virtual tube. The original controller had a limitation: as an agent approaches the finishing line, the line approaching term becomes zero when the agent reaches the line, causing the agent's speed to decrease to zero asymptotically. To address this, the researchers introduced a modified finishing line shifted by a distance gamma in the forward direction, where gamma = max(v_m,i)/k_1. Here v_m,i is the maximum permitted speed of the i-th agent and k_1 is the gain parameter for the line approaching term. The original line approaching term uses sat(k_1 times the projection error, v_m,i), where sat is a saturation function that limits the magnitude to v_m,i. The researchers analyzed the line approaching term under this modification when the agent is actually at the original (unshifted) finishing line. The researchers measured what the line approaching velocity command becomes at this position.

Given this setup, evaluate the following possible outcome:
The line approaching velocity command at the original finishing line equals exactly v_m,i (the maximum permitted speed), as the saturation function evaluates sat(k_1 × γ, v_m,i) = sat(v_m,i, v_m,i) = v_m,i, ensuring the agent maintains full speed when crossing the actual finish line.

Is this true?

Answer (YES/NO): YES